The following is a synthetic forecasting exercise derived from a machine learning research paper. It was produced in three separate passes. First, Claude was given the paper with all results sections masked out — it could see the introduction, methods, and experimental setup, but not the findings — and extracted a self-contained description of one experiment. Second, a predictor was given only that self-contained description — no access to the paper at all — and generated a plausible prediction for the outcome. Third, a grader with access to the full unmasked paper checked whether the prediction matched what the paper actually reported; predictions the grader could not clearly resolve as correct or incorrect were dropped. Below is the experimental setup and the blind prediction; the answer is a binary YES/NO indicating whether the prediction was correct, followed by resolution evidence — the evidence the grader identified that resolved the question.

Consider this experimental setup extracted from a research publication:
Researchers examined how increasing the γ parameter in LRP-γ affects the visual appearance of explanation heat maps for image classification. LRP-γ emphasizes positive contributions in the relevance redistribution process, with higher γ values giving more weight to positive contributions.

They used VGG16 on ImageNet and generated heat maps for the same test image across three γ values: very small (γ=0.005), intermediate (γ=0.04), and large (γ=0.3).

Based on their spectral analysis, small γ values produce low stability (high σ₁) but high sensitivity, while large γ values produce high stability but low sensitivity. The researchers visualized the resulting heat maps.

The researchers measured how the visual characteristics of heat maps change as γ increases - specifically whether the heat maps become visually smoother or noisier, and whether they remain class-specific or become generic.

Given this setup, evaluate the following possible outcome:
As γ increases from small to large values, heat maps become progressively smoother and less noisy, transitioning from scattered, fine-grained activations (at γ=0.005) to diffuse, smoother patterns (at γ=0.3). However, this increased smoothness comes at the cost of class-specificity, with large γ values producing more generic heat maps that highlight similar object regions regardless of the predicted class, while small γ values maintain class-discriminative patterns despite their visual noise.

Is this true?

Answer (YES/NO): YES